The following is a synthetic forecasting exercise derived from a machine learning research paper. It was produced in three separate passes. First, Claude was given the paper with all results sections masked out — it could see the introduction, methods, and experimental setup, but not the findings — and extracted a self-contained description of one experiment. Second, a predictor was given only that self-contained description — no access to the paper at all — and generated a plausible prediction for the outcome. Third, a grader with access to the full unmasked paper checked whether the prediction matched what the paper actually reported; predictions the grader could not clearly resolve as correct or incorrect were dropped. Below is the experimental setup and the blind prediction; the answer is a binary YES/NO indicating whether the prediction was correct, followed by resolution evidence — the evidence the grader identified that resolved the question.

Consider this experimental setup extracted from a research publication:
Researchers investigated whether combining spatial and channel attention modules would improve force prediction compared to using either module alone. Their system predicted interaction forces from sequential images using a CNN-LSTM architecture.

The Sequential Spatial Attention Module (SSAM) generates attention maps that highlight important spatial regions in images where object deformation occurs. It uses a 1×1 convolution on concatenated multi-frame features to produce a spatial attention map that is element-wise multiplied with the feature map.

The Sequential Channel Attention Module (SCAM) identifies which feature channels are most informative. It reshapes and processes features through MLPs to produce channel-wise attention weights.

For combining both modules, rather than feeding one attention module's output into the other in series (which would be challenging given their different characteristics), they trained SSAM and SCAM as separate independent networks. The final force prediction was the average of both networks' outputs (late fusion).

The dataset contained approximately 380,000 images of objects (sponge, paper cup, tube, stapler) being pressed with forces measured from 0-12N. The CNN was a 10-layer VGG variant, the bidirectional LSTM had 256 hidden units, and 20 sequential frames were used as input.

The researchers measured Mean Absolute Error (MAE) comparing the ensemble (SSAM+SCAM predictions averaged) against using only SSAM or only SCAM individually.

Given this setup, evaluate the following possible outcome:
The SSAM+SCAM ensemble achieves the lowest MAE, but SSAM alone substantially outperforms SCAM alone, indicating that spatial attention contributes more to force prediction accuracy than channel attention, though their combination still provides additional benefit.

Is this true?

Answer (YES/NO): NO